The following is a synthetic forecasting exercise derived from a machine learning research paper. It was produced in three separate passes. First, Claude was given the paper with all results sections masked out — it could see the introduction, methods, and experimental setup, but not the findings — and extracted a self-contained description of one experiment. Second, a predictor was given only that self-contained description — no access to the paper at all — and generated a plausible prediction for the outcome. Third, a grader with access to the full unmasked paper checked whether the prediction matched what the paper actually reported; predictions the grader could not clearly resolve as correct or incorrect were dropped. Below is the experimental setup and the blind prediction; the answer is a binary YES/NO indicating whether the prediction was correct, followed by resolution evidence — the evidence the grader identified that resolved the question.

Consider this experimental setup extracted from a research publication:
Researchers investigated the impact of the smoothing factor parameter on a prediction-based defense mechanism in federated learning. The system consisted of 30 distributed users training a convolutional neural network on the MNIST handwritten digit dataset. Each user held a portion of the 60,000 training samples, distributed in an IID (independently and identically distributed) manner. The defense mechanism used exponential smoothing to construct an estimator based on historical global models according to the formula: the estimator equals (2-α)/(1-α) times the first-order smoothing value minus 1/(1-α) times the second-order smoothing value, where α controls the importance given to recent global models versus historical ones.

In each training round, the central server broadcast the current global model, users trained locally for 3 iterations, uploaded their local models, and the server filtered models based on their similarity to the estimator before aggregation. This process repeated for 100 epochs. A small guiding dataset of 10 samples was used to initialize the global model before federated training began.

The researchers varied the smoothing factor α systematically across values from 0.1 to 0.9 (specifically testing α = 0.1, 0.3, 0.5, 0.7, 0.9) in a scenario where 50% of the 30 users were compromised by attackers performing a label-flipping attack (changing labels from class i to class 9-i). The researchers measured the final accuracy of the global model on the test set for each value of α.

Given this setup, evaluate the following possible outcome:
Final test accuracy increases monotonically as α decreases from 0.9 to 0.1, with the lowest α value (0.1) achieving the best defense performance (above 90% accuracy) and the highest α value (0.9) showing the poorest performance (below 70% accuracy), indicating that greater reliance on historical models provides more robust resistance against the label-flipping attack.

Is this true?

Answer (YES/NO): NO